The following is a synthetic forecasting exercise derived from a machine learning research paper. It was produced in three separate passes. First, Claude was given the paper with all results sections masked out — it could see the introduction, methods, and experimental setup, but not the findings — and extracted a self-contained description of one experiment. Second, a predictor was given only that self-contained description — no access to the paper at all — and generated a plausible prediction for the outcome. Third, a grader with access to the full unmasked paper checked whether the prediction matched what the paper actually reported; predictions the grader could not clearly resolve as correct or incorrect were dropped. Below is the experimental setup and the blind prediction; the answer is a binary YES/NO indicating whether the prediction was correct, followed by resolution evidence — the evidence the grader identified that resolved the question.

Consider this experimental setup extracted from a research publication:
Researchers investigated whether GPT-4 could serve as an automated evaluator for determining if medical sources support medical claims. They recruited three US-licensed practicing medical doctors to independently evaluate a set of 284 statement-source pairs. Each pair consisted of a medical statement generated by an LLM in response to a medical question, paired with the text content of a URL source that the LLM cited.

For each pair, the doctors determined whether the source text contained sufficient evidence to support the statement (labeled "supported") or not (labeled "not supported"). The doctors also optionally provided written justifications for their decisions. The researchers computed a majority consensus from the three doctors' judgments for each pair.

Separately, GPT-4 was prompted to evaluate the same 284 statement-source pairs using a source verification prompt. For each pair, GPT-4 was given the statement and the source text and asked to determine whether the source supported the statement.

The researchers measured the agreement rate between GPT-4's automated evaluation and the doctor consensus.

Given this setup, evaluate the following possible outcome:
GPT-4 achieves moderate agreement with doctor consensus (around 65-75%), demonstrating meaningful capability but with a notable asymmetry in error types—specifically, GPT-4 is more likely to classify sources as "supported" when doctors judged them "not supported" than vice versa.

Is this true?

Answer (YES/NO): NO